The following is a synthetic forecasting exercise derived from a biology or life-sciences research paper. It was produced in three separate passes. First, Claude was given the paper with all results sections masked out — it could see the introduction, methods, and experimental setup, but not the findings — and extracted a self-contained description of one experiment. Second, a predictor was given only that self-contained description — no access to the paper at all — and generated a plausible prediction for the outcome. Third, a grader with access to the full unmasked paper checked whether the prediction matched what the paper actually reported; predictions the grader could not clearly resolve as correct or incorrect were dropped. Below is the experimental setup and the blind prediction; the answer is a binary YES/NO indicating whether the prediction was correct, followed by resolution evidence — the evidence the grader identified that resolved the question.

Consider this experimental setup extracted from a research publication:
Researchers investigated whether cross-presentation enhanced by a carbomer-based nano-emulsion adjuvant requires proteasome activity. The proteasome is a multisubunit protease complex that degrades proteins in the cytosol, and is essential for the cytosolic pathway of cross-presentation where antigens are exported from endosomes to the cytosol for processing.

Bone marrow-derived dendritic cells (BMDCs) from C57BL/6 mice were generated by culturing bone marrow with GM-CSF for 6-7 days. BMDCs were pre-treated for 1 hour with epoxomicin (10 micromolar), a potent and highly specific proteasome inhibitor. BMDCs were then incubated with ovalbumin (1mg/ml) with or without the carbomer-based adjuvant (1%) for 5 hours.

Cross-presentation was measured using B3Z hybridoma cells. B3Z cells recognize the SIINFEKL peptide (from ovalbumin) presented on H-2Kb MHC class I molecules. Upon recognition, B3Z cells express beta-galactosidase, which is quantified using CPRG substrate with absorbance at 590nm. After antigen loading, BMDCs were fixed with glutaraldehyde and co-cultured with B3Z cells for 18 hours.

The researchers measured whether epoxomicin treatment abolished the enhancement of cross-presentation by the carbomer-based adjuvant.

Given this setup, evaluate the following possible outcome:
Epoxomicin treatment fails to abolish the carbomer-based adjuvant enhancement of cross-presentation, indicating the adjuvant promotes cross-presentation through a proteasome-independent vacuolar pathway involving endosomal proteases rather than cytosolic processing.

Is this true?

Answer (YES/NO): NO